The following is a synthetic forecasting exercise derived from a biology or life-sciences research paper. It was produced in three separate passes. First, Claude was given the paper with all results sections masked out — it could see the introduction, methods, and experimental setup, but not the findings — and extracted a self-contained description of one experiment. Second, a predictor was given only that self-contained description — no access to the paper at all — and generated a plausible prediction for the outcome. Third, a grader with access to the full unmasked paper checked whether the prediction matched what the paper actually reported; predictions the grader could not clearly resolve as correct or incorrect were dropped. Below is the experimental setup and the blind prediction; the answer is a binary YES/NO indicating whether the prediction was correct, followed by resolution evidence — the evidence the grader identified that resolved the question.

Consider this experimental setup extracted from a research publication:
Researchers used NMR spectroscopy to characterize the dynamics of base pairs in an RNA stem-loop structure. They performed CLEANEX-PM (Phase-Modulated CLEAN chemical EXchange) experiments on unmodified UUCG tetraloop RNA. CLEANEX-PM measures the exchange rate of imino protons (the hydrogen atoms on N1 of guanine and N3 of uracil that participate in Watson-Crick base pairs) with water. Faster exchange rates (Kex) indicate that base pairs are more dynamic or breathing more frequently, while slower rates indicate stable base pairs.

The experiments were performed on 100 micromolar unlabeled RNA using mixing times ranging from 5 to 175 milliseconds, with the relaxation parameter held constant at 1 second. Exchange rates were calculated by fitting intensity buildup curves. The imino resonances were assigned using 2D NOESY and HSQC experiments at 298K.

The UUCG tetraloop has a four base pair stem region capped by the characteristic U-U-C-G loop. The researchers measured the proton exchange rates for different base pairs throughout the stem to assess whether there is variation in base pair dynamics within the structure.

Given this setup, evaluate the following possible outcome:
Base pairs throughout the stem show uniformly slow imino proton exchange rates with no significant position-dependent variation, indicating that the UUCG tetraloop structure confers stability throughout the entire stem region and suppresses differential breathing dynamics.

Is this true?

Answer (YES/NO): NO